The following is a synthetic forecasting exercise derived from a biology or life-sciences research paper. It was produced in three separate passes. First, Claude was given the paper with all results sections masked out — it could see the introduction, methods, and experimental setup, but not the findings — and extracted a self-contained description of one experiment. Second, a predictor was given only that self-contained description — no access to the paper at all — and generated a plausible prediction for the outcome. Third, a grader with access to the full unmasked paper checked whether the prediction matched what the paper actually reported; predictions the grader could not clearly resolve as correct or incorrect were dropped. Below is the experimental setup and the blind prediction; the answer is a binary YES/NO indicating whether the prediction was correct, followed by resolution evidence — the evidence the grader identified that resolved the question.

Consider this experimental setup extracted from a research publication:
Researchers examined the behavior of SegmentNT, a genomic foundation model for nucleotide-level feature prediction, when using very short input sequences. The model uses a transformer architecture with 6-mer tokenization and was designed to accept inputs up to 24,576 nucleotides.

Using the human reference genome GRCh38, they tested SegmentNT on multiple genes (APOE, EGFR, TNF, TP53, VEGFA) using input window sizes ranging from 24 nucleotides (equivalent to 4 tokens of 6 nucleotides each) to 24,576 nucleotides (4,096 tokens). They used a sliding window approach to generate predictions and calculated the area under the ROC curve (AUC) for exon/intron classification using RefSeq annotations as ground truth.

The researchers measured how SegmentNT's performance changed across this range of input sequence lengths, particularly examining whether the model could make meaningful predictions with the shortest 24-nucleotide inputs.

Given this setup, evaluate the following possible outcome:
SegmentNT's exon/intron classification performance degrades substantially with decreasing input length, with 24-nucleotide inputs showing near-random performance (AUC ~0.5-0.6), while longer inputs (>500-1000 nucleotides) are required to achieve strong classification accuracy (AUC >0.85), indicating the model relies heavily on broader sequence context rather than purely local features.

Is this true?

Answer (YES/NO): YES